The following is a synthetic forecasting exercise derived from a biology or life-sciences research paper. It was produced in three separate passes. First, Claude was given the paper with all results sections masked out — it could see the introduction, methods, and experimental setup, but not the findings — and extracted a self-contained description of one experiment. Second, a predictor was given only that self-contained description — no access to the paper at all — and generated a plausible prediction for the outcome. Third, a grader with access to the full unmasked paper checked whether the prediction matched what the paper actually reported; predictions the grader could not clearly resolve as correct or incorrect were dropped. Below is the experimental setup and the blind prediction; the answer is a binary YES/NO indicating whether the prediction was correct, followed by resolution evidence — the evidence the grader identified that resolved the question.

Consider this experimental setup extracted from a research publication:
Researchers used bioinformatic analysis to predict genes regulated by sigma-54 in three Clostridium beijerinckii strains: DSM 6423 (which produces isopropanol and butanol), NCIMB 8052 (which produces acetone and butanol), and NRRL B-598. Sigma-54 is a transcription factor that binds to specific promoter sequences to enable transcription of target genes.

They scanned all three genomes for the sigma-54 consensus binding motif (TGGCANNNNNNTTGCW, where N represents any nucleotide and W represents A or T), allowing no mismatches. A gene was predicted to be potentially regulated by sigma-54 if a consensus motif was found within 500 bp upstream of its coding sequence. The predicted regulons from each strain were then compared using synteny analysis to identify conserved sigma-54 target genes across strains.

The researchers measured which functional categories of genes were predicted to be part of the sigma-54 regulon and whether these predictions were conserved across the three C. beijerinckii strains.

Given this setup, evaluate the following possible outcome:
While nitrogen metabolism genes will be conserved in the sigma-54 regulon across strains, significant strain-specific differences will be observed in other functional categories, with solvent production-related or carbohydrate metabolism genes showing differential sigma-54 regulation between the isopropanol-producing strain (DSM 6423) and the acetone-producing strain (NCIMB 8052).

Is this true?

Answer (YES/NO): NO